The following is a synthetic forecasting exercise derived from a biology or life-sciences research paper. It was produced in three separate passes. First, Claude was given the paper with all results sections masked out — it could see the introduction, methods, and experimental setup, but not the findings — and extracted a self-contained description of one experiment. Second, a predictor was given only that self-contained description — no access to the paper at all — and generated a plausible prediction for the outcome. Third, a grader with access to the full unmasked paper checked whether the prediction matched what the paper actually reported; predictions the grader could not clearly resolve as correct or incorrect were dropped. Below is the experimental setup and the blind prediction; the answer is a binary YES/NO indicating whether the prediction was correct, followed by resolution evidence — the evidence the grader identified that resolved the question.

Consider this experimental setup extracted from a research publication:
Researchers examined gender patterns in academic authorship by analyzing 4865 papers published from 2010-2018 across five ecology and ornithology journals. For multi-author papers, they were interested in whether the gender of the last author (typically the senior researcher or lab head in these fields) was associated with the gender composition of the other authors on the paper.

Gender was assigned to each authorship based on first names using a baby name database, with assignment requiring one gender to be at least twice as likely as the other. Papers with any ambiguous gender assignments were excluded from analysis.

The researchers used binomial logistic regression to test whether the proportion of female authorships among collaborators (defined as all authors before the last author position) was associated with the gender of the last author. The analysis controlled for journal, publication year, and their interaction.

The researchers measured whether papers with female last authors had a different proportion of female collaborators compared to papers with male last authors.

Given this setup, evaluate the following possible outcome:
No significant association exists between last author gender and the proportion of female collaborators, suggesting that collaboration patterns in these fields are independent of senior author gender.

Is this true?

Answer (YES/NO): NO